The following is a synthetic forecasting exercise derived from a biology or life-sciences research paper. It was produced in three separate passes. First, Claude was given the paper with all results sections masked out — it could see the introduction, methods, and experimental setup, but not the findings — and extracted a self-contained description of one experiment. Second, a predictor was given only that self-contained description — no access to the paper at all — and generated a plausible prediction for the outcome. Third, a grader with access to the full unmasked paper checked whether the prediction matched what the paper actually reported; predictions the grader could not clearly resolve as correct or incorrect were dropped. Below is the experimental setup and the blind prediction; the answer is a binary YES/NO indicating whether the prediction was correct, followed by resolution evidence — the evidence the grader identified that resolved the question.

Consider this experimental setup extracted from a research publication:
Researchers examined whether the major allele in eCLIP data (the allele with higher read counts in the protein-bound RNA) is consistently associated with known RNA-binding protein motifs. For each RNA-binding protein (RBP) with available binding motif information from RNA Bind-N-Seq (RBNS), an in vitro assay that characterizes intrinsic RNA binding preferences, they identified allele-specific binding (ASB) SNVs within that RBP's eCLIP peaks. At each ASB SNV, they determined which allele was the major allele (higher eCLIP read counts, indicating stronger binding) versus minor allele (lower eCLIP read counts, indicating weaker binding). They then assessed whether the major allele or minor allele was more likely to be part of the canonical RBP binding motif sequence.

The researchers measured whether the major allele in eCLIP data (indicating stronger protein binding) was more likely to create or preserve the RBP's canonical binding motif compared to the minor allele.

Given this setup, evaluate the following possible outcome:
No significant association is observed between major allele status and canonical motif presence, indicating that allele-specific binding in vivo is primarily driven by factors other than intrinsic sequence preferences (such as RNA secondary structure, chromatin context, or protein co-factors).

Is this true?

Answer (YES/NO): NO